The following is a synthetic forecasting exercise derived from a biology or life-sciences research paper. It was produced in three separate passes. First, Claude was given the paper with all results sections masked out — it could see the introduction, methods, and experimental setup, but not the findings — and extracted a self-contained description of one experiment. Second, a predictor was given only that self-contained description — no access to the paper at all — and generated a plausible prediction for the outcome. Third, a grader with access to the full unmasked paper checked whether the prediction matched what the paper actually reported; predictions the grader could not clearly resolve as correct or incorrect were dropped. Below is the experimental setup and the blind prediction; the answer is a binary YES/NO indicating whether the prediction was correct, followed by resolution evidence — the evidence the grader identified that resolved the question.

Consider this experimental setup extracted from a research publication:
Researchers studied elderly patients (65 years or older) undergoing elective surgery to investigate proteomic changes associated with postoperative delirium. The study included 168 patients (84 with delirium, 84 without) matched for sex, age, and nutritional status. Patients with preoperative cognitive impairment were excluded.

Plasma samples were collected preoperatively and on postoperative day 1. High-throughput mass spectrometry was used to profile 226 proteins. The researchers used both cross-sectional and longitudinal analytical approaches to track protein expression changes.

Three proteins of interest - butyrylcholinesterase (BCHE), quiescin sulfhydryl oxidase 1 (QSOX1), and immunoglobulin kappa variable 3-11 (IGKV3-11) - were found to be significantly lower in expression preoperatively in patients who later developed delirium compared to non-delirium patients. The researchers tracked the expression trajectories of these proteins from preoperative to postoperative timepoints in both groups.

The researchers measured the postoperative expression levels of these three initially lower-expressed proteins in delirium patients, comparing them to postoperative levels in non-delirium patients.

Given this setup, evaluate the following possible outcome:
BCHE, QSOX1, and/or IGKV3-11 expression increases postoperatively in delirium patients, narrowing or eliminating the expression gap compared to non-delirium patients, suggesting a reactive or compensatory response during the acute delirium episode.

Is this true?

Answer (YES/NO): YES